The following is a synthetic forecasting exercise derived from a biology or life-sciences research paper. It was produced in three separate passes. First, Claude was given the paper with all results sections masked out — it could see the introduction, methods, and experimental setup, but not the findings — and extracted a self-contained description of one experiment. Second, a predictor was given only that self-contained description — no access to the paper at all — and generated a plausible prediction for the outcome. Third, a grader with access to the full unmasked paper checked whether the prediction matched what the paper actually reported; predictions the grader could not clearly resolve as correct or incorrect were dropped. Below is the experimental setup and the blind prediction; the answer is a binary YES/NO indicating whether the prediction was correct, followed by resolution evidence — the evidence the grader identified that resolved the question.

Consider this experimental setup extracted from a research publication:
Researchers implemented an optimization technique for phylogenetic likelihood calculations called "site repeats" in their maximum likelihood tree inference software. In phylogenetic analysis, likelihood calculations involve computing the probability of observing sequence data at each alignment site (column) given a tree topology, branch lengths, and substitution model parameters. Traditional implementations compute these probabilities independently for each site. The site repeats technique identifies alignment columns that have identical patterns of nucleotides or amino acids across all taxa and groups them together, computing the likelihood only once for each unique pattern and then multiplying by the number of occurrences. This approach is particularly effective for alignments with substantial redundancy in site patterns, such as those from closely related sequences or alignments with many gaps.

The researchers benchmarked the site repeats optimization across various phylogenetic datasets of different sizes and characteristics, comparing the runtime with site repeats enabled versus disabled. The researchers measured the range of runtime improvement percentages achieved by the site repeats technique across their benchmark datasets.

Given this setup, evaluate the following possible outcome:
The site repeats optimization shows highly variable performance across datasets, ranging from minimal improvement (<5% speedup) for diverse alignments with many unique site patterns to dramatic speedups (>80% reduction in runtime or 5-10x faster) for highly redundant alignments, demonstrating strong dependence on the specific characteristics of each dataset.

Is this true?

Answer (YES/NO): NO